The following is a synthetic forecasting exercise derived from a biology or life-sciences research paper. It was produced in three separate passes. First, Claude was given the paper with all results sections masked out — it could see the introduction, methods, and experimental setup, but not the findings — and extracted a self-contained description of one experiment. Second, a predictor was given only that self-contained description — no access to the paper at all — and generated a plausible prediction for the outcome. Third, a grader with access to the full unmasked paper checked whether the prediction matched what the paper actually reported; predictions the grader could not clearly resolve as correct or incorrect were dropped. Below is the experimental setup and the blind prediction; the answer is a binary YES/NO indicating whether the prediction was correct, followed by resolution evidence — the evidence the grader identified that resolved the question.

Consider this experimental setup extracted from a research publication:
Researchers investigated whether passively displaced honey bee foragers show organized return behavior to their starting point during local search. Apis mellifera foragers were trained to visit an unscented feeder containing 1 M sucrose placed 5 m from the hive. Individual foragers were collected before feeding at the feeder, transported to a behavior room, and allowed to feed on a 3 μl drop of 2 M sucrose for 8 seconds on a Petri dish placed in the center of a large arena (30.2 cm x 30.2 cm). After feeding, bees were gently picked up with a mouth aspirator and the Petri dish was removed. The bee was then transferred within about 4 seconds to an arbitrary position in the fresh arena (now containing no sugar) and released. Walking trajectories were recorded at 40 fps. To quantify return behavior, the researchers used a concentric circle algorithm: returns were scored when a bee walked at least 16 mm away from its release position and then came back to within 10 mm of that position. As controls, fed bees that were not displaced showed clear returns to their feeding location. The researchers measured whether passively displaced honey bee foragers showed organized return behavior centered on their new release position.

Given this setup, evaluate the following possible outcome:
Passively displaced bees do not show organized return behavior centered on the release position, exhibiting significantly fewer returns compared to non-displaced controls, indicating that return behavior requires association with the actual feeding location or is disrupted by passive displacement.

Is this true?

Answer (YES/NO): NO